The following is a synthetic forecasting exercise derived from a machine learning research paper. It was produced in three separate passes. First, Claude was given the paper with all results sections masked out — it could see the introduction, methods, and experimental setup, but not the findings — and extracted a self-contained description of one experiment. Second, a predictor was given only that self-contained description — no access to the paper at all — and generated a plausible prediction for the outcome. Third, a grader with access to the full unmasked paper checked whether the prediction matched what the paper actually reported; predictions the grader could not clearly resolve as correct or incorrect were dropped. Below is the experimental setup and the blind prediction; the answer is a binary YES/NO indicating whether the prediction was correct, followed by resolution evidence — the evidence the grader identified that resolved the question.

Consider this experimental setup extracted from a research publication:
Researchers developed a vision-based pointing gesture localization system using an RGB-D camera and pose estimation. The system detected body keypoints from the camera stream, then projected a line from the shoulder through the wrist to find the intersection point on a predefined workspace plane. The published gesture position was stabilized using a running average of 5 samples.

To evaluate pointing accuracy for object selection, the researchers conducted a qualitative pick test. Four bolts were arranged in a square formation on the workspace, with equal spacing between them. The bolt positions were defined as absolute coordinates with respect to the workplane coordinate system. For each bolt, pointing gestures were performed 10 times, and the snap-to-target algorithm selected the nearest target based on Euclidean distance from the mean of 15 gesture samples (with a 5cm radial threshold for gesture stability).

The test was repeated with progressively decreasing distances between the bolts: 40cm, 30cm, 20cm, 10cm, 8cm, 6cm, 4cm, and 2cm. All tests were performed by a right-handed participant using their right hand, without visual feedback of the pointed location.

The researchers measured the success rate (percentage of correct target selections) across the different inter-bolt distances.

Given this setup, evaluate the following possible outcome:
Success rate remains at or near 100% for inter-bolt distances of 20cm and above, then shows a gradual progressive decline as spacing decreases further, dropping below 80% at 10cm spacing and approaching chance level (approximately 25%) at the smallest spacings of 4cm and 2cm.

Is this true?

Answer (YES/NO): NO